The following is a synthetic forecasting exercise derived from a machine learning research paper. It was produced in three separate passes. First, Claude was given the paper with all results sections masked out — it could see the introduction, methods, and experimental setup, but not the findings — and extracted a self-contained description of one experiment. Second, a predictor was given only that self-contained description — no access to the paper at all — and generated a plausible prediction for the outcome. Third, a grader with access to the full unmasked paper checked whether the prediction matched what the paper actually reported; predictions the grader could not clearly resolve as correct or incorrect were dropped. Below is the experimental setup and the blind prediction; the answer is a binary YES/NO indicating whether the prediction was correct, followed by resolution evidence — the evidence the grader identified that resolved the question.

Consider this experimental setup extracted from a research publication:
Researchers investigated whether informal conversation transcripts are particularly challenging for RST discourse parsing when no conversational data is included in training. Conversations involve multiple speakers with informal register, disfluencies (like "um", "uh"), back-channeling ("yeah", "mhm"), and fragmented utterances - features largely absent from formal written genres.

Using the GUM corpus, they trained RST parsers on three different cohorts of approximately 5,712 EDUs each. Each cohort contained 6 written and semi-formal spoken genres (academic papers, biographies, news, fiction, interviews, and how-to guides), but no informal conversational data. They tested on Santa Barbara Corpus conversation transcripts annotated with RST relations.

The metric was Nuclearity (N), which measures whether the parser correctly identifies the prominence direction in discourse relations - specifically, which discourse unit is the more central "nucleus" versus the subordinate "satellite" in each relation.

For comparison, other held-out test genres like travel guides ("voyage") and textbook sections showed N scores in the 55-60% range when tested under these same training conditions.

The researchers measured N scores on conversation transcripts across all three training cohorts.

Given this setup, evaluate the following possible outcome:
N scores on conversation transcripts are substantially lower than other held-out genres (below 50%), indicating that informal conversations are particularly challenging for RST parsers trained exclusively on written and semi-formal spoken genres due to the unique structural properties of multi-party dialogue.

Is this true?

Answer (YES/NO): YES